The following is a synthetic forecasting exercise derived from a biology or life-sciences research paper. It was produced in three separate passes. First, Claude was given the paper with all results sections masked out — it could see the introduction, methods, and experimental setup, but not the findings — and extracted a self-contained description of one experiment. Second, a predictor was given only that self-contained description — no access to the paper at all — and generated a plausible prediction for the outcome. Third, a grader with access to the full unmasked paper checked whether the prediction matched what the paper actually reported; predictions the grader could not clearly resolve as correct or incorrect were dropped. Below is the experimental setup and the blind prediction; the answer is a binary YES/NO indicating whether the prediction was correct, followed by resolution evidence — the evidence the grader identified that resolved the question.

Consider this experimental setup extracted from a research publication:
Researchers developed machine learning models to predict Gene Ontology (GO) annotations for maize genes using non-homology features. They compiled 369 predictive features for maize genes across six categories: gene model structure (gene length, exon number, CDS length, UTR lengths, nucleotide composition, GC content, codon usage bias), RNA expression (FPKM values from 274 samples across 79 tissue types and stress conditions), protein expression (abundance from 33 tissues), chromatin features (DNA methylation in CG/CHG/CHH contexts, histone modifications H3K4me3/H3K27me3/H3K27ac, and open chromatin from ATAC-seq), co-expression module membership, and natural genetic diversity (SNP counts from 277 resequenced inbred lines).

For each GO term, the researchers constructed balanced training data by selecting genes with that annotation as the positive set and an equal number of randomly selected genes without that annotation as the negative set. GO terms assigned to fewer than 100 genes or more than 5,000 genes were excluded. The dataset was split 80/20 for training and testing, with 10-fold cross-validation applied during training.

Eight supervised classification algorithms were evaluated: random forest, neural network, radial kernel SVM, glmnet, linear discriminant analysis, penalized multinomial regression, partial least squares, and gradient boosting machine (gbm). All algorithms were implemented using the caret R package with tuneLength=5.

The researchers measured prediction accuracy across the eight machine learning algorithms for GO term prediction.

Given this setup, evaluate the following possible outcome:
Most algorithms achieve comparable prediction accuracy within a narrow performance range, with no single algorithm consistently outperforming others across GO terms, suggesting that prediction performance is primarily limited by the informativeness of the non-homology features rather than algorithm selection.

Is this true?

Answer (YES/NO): NO